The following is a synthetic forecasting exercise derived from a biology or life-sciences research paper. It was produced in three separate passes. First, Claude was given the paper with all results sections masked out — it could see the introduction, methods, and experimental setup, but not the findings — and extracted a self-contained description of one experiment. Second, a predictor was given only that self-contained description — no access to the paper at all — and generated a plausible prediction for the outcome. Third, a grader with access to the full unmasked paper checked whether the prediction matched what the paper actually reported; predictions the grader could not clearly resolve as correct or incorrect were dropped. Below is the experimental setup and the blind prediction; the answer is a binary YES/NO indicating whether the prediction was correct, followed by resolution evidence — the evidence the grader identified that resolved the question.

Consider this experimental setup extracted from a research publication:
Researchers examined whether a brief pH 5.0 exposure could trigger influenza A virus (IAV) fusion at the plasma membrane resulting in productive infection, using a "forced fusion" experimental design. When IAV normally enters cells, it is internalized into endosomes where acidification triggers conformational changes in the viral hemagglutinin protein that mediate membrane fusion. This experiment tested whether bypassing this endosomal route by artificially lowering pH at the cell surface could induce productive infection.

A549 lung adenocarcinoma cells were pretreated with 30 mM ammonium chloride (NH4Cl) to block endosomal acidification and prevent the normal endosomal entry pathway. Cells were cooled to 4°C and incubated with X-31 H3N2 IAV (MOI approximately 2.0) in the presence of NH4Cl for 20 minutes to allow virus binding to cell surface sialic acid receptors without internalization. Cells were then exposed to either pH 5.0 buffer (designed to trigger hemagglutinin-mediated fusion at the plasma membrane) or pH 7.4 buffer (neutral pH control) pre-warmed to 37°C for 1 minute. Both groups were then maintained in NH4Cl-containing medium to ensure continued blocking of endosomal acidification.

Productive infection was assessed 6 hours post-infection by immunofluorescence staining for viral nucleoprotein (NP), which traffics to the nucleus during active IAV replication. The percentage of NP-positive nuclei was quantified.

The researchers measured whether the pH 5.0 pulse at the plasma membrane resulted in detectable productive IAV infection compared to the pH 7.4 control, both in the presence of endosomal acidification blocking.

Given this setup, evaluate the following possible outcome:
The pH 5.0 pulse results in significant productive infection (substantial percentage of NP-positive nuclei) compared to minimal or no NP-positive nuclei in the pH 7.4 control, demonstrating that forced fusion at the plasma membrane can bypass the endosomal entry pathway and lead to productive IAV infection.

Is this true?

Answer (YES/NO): YES